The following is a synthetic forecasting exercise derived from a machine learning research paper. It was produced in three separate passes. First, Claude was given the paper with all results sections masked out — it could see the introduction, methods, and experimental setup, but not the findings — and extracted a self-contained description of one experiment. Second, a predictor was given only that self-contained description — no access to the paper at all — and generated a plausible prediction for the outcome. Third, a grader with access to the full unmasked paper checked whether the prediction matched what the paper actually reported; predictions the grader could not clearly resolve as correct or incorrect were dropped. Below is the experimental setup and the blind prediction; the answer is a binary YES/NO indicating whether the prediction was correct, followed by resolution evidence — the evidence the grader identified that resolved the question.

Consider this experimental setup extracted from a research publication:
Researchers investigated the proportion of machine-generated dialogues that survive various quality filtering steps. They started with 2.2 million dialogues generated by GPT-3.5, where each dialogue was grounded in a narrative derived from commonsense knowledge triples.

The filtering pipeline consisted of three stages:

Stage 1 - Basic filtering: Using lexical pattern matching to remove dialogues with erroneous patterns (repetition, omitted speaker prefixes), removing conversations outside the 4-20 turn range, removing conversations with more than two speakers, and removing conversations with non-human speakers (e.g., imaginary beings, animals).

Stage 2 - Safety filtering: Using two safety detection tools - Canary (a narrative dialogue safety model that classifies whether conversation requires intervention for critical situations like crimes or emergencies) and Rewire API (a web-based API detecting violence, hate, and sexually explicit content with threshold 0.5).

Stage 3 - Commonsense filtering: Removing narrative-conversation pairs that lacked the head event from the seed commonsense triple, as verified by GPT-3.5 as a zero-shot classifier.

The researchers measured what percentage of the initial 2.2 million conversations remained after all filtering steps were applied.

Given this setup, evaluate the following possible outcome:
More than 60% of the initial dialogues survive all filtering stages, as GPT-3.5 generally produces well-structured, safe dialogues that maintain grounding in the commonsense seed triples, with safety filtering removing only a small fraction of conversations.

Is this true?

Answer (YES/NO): YES